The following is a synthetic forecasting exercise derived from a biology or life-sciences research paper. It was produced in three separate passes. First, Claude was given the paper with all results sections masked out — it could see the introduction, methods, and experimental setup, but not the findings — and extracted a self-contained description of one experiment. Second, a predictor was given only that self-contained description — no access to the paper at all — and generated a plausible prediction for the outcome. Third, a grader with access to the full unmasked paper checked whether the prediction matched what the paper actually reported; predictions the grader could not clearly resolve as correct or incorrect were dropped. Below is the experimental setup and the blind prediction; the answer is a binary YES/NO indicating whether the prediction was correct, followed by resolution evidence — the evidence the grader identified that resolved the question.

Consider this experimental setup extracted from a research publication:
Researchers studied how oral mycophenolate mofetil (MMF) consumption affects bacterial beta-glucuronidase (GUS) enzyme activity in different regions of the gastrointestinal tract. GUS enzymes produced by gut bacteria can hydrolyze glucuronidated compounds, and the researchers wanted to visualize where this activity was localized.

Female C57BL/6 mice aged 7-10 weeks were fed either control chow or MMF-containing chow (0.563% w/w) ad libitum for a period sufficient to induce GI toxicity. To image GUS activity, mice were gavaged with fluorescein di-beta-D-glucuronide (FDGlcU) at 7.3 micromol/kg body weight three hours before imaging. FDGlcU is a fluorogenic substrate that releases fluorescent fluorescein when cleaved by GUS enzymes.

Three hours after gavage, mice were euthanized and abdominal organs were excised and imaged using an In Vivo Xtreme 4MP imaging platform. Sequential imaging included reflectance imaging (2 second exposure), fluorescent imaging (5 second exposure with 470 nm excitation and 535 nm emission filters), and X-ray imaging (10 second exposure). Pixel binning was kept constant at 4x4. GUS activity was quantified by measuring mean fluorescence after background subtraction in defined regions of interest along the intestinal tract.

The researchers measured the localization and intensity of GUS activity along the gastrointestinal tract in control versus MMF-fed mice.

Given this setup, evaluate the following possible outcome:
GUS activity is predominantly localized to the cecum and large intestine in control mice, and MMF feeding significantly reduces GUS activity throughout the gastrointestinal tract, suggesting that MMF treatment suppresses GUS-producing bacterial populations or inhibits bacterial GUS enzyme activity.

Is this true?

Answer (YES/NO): NO